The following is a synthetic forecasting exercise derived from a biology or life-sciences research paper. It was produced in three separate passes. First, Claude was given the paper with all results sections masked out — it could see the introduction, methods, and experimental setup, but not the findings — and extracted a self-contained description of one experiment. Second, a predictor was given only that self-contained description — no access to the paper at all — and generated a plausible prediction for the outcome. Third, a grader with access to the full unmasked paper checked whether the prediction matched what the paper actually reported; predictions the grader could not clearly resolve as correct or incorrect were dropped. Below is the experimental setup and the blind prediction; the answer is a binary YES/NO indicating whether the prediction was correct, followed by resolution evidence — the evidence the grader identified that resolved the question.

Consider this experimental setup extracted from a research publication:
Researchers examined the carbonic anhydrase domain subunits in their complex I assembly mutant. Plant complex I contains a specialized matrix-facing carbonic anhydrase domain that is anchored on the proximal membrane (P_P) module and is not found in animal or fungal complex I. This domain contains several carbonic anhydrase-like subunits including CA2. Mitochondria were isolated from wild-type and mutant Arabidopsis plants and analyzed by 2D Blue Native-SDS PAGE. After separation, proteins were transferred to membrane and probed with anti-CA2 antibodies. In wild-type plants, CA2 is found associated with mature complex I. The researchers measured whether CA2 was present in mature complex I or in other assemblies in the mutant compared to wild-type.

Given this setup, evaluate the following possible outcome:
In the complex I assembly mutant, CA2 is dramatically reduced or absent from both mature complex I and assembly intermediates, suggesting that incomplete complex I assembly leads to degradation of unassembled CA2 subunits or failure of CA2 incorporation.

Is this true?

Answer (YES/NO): NO